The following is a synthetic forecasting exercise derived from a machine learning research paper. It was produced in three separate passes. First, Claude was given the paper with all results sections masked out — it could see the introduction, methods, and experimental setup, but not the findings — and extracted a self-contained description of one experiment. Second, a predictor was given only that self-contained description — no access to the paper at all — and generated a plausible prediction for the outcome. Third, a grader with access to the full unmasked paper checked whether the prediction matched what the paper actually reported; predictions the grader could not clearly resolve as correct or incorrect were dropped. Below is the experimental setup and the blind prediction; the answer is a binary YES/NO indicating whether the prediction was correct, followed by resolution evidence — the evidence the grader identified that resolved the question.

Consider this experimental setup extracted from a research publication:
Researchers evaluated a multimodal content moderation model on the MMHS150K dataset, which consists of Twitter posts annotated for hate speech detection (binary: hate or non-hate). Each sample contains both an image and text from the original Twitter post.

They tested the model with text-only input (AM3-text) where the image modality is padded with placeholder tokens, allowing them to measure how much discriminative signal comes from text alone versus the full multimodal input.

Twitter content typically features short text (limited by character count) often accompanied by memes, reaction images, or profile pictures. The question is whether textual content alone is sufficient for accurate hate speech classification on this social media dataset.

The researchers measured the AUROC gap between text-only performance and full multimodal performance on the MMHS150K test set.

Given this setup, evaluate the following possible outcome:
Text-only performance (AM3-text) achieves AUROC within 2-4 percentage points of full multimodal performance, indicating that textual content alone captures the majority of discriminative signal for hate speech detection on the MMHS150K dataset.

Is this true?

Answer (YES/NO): NO